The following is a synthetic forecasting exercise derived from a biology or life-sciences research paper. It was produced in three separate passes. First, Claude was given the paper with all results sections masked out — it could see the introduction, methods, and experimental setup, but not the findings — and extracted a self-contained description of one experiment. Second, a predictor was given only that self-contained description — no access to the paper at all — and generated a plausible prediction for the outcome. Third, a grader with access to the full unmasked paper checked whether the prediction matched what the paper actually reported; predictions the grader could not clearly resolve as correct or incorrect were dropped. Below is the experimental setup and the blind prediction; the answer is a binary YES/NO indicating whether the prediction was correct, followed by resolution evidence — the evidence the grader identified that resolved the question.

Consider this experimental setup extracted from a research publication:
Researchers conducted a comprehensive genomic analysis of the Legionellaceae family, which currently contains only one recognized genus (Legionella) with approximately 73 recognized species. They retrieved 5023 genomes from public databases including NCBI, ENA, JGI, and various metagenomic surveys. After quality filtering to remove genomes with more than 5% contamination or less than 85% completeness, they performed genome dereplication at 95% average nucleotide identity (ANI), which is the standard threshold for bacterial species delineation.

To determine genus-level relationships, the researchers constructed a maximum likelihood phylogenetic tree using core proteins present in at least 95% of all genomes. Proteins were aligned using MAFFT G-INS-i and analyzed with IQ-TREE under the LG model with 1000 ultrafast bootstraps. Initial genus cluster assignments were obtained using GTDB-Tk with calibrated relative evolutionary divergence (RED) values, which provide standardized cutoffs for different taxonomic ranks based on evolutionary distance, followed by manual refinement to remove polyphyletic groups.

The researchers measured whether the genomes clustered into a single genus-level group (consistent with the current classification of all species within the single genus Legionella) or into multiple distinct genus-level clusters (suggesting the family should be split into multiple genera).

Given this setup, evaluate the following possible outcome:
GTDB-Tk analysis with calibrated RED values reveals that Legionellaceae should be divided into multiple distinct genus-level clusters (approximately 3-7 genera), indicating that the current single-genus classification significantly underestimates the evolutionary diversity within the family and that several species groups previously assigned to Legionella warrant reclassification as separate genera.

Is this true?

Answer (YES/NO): NO